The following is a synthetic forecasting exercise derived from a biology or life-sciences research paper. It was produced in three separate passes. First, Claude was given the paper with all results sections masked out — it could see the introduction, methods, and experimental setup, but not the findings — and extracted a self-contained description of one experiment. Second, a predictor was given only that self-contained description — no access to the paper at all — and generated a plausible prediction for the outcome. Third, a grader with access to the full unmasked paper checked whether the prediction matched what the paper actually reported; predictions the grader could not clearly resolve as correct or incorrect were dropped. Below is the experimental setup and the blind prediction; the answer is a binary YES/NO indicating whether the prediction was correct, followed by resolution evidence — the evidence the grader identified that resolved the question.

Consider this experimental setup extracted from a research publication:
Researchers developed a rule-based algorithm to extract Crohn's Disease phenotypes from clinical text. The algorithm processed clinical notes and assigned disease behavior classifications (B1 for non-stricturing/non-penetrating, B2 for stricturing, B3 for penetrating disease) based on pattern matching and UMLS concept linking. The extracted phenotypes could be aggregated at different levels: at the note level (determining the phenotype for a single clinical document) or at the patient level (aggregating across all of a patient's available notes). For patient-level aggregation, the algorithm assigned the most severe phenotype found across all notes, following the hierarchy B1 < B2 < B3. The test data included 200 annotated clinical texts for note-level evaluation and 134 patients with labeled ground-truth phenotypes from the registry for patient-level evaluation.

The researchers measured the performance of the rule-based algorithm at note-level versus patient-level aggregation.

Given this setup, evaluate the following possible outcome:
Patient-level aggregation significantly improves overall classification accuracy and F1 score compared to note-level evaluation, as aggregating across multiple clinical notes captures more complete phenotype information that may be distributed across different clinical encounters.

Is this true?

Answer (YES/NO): NO